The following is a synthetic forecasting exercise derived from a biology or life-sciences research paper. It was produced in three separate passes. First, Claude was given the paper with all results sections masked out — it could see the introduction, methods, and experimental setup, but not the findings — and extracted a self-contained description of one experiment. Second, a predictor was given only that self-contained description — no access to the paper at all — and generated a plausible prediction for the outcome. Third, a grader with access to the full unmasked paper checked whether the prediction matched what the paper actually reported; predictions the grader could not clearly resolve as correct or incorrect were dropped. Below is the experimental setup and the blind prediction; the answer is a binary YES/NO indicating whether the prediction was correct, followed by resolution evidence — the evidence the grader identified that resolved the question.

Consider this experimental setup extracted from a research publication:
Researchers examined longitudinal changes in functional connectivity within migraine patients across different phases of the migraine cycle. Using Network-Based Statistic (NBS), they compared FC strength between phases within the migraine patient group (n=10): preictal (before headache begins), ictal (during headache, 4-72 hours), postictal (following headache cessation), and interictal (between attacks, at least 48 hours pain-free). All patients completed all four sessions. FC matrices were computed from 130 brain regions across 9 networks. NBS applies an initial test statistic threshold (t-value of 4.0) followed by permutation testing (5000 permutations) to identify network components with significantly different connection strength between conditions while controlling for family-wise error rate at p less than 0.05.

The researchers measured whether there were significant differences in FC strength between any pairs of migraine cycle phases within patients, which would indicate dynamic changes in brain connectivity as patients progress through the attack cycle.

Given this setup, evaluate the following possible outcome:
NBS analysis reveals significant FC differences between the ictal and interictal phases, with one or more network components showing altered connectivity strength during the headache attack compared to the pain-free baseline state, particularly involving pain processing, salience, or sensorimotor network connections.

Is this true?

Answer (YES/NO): NO